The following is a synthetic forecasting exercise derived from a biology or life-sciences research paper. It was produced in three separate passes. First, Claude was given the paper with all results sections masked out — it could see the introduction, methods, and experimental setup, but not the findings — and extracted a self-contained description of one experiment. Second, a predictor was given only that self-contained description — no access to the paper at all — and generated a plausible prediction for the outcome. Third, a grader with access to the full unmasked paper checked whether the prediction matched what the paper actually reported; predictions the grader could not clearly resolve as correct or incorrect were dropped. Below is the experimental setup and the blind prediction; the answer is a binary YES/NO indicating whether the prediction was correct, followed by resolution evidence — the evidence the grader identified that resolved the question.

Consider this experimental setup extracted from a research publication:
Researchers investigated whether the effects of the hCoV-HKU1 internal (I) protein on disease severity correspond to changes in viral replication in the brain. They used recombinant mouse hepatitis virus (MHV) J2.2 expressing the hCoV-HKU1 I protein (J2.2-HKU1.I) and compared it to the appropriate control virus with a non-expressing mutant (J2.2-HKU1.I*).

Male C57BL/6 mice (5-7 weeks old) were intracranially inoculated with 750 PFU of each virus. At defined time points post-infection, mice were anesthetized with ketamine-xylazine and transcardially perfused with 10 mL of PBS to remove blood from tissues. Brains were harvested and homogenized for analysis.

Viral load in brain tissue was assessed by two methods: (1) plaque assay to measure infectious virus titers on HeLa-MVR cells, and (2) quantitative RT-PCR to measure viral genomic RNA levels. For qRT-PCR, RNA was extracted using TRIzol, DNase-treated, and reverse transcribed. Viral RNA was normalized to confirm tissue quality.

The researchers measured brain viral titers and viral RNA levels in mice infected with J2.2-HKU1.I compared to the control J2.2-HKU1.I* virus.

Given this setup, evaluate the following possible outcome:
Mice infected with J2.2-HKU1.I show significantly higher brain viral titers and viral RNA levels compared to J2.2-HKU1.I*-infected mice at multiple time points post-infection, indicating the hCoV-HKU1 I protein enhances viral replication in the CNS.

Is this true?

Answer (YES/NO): NO